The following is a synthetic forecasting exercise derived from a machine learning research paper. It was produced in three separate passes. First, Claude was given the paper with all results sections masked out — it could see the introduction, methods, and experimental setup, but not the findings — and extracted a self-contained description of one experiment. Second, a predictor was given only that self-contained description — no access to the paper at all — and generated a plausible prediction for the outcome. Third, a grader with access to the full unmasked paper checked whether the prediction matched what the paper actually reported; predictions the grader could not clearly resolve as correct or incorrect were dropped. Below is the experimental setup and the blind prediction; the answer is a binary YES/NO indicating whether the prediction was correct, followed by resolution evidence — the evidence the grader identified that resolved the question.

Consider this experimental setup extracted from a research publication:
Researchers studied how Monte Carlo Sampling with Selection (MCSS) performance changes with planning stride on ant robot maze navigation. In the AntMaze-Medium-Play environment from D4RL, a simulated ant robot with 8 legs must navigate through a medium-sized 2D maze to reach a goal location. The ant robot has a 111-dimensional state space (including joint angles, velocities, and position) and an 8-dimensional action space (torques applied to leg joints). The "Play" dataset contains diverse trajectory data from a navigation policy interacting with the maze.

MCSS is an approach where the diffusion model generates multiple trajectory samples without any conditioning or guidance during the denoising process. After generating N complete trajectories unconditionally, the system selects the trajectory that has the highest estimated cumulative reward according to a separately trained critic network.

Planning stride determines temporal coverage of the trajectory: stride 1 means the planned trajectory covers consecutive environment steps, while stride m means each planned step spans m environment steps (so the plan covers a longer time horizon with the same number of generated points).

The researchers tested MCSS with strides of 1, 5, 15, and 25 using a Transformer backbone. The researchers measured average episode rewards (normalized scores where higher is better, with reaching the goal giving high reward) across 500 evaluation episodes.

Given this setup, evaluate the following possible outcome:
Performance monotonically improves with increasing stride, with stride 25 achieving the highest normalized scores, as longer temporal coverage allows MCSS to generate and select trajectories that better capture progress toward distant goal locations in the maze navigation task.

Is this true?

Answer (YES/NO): YES